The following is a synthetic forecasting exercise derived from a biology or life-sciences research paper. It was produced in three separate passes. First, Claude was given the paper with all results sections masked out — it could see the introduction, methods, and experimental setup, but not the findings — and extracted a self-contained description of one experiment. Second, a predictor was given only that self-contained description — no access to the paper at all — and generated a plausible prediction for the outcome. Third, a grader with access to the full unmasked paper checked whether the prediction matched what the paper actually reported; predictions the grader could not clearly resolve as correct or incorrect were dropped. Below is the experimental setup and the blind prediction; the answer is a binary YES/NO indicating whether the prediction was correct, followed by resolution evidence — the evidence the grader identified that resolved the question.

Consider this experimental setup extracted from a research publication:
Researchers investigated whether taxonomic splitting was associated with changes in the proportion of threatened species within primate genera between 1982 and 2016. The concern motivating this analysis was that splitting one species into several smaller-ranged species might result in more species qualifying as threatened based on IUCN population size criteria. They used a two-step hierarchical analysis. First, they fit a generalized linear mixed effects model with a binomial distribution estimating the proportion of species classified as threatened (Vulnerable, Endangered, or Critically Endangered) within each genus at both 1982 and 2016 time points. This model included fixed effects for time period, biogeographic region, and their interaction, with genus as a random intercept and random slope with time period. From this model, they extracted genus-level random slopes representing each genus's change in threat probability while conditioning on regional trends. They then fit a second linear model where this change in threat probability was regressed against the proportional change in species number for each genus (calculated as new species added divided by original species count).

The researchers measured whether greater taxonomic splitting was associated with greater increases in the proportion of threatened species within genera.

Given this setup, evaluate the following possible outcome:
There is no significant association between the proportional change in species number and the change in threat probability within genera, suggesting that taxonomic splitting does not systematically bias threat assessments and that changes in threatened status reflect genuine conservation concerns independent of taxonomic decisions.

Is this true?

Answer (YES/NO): YES